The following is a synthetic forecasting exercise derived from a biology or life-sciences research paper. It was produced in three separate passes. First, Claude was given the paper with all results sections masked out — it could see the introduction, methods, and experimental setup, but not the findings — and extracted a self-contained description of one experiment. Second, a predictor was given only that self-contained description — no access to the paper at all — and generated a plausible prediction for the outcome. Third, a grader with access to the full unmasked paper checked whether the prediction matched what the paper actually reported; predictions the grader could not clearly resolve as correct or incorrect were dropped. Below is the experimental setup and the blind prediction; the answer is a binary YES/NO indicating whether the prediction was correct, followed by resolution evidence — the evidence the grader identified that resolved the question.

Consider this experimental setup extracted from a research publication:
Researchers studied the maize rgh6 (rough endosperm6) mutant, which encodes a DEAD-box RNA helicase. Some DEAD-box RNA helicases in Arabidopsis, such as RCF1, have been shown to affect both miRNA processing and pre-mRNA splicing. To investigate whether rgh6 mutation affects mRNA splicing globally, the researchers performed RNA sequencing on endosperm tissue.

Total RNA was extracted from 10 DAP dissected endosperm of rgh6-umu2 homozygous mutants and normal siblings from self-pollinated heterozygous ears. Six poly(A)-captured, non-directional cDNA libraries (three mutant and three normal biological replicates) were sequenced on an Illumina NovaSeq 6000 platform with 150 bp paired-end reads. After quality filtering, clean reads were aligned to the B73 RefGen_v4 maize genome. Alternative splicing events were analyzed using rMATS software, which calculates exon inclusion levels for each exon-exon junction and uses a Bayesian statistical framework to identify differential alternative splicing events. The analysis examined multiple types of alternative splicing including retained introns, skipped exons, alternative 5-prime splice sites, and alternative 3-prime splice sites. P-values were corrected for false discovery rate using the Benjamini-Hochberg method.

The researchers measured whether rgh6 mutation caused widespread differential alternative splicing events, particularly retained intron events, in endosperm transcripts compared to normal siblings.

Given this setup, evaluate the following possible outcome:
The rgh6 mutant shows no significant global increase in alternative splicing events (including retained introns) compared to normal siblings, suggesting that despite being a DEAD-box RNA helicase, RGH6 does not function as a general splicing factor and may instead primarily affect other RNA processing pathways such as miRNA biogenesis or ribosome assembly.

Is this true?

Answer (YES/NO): YES